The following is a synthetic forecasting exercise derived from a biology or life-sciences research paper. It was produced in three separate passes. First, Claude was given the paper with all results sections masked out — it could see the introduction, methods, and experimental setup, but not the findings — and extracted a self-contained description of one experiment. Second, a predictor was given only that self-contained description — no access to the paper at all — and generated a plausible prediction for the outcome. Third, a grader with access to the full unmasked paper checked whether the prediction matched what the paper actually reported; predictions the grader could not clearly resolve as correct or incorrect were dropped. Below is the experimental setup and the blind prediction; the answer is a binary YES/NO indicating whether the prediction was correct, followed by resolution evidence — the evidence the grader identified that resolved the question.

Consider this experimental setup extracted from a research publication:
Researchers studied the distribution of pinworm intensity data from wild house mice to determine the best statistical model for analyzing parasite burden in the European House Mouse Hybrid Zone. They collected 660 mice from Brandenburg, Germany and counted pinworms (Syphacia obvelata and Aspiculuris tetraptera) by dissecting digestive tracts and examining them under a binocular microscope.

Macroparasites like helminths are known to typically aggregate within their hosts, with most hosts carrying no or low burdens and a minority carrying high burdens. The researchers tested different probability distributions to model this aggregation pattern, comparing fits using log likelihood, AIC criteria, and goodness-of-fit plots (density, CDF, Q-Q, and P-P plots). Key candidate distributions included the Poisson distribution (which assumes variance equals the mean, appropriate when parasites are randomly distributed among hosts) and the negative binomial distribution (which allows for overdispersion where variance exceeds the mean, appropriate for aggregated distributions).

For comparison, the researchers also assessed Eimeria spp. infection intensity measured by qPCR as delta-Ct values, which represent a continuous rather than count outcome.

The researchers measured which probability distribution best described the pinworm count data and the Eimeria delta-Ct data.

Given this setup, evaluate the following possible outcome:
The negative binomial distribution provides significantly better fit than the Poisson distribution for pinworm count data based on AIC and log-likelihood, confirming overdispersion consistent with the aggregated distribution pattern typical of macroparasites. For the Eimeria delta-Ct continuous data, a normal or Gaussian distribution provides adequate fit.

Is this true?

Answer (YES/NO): NO